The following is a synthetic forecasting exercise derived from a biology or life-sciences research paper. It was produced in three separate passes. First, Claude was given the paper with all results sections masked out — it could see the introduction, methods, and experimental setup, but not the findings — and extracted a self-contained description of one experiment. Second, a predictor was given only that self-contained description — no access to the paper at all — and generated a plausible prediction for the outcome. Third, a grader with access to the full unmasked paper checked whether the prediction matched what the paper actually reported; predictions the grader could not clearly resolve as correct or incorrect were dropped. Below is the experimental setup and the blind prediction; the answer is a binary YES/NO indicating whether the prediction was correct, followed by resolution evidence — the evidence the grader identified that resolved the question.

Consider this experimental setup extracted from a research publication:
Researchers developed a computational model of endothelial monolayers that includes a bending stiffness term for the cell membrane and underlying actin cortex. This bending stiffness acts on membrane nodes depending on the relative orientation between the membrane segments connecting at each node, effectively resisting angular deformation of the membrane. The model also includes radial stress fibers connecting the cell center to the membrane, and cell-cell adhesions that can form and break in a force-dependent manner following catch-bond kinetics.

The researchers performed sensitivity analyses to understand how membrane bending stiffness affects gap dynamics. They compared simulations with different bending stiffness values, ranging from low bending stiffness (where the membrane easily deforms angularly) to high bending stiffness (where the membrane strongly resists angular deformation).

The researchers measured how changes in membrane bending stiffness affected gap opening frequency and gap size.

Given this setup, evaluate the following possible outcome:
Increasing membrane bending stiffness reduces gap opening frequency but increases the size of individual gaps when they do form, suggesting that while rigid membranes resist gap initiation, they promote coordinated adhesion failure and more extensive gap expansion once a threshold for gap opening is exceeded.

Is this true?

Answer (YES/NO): NO